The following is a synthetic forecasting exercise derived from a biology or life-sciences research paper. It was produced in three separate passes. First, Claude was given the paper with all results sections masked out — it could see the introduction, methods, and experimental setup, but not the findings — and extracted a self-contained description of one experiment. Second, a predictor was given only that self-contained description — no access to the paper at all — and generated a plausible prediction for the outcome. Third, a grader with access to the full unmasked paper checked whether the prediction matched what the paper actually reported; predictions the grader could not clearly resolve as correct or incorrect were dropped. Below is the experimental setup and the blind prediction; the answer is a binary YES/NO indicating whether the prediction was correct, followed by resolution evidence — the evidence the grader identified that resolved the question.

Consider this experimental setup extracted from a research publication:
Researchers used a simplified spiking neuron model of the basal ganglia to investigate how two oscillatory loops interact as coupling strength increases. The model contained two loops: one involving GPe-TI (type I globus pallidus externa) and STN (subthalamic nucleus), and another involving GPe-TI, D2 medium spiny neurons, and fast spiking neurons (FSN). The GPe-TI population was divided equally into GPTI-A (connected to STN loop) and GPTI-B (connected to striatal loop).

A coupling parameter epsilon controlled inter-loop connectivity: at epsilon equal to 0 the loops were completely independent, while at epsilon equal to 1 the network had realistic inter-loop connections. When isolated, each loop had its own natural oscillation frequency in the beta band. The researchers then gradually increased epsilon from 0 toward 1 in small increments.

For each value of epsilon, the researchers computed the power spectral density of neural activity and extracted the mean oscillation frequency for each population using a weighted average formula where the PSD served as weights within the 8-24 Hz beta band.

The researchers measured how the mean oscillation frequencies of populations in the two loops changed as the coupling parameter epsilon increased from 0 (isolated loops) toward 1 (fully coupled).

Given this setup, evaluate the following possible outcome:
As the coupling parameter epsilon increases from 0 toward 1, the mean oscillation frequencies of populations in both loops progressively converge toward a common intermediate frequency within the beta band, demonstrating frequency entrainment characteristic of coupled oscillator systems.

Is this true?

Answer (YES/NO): YES